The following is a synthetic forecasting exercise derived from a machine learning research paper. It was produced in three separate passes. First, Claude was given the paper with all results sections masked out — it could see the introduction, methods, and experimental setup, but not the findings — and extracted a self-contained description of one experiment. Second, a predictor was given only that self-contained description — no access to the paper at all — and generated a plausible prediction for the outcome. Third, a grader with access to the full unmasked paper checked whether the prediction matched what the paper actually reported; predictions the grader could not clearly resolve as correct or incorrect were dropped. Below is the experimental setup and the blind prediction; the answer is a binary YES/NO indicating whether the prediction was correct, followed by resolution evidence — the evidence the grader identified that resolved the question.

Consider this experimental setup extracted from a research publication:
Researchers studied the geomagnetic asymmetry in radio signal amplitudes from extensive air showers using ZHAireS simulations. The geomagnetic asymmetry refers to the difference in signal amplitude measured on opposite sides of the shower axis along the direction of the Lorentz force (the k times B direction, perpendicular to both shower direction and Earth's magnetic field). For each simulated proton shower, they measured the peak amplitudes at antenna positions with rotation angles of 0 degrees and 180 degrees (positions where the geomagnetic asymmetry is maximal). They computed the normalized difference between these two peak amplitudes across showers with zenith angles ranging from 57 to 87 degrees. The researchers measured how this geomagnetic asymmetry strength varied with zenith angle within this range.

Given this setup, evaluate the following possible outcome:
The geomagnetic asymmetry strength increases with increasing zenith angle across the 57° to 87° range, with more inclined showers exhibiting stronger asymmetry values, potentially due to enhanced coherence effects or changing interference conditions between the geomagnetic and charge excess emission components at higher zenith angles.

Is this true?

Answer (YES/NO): NO